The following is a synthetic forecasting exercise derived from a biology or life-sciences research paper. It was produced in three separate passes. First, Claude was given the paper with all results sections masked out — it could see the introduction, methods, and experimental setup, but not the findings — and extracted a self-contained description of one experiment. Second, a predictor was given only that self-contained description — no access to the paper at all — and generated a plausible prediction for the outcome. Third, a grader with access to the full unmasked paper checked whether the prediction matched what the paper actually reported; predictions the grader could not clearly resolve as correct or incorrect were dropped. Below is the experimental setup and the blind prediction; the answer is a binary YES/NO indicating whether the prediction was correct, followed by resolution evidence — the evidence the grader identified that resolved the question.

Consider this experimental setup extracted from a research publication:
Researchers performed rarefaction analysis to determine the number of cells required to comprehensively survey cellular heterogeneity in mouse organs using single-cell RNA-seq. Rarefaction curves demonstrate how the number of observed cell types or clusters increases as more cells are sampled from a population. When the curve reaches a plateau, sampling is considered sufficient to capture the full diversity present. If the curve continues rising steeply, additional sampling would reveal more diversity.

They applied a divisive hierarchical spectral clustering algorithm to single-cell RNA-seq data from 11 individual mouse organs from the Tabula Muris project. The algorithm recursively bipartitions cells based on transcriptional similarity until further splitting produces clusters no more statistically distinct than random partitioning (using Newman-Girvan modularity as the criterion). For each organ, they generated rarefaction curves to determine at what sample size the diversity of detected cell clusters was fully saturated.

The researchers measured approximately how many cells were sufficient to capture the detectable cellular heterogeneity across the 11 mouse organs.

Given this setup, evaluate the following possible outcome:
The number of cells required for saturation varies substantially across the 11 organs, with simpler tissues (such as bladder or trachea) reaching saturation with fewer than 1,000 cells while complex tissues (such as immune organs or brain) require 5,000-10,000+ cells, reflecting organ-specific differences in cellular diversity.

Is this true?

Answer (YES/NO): NO